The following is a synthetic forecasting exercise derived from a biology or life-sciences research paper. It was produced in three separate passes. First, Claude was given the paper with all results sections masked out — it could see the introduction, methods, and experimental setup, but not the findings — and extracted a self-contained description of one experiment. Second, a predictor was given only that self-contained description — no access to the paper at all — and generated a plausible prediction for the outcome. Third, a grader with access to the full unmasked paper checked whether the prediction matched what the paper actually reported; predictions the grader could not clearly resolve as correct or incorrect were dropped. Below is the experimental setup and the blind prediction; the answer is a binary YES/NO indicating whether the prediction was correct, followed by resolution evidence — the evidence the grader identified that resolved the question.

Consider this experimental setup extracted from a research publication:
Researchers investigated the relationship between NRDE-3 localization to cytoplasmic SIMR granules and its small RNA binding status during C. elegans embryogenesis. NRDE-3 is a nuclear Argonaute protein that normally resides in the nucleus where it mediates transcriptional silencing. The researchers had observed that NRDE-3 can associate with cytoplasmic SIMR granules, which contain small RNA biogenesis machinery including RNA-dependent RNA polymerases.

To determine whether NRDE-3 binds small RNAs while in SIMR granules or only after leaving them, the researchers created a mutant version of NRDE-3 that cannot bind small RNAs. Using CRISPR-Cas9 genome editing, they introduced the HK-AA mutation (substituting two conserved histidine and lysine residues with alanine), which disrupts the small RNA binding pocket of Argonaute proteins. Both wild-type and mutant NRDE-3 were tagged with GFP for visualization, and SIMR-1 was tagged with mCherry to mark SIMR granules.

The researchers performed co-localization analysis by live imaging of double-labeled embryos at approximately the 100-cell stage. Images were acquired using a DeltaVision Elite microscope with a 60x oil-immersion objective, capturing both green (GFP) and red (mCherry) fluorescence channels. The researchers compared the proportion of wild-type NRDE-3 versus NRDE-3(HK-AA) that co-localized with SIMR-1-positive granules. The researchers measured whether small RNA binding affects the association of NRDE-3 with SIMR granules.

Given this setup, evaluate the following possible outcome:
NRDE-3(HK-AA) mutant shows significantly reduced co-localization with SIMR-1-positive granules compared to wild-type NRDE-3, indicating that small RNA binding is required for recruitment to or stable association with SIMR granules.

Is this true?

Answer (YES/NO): NO